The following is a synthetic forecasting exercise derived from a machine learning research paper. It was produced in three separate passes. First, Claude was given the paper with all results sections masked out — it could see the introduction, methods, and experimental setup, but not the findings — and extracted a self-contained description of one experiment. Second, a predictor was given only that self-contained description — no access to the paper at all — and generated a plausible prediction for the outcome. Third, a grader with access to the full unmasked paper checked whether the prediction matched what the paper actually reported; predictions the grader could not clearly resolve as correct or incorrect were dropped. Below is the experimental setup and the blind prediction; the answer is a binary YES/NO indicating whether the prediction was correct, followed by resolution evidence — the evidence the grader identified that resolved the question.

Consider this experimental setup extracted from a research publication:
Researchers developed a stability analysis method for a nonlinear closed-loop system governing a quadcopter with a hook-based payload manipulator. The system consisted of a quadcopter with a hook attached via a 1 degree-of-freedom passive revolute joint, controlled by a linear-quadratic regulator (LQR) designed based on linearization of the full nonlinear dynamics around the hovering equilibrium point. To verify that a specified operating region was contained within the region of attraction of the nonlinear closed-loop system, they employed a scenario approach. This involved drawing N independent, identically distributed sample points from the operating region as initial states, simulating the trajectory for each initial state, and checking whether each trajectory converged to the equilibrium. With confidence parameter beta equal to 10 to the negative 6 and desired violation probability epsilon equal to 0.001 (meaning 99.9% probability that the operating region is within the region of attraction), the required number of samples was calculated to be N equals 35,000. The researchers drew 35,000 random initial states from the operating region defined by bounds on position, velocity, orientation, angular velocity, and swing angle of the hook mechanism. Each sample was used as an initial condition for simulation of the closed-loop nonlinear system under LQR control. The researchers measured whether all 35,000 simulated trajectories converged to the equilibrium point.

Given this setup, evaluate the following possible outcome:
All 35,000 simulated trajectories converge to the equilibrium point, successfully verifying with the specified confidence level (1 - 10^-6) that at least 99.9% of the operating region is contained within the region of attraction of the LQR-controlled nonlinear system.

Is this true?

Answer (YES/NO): YES